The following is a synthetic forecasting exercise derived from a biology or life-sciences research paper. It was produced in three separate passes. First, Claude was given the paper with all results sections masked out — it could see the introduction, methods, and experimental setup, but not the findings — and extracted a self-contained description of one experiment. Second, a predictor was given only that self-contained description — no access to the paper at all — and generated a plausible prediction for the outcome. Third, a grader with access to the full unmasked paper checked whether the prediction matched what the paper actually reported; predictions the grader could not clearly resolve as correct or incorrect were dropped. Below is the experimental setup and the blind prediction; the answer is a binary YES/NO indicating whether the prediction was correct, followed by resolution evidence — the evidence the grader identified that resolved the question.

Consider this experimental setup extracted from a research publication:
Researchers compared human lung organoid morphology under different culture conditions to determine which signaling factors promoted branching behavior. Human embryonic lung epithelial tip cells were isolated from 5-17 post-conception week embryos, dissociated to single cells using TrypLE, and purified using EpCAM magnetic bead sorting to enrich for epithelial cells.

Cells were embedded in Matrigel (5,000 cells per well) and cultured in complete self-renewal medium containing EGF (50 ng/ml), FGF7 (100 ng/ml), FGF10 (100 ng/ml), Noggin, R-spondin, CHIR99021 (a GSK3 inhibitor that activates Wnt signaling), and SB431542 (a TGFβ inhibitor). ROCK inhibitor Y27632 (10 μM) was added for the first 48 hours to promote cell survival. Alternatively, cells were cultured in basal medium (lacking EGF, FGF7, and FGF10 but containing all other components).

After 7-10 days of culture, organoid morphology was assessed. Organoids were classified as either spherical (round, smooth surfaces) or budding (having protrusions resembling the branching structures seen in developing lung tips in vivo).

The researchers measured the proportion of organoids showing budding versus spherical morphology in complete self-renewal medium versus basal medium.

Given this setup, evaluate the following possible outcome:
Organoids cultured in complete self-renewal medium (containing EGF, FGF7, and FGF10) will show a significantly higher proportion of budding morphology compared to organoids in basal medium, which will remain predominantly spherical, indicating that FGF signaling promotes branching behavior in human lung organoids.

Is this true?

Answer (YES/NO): YES